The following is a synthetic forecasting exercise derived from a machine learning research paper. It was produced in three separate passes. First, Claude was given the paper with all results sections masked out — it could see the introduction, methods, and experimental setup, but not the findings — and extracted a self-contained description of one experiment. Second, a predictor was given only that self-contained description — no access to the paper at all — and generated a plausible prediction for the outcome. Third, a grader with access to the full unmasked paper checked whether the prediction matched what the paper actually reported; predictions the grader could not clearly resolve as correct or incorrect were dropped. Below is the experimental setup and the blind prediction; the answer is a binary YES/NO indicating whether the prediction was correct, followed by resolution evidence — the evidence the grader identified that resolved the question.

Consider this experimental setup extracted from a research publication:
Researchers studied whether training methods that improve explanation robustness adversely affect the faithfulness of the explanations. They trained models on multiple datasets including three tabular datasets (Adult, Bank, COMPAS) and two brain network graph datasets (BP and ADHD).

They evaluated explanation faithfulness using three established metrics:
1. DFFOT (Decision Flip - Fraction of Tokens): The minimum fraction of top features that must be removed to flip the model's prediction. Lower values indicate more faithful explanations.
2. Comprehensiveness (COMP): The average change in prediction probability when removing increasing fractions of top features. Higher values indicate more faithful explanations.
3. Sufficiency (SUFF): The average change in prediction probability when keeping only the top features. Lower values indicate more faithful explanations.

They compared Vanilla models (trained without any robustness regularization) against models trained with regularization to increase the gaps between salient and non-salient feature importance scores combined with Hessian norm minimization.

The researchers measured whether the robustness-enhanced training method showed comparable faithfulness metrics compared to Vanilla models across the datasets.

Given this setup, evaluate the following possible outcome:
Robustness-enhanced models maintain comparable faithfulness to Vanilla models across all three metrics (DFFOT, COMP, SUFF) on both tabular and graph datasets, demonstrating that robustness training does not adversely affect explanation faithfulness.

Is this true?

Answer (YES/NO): YES